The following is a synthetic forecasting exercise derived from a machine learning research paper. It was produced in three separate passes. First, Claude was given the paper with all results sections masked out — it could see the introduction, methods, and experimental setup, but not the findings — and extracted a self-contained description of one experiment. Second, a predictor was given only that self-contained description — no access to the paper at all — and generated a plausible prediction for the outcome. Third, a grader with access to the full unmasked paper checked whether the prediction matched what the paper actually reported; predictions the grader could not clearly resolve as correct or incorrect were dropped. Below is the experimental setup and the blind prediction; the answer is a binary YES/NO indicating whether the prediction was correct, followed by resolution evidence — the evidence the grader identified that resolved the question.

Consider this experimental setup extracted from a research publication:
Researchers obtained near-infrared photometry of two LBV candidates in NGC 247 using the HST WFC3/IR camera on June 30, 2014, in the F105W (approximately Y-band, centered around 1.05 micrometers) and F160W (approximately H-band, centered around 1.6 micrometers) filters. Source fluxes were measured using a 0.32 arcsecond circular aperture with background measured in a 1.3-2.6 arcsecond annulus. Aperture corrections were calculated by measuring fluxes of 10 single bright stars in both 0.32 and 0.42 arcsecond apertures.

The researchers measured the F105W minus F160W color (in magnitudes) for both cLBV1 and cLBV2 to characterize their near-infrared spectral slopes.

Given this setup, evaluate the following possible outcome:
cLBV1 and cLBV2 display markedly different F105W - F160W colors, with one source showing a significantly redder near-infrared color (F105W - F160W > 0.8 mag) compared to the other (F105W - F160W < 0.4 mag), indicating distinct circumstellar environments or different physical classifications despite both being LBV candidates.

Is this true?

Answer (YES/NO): NO